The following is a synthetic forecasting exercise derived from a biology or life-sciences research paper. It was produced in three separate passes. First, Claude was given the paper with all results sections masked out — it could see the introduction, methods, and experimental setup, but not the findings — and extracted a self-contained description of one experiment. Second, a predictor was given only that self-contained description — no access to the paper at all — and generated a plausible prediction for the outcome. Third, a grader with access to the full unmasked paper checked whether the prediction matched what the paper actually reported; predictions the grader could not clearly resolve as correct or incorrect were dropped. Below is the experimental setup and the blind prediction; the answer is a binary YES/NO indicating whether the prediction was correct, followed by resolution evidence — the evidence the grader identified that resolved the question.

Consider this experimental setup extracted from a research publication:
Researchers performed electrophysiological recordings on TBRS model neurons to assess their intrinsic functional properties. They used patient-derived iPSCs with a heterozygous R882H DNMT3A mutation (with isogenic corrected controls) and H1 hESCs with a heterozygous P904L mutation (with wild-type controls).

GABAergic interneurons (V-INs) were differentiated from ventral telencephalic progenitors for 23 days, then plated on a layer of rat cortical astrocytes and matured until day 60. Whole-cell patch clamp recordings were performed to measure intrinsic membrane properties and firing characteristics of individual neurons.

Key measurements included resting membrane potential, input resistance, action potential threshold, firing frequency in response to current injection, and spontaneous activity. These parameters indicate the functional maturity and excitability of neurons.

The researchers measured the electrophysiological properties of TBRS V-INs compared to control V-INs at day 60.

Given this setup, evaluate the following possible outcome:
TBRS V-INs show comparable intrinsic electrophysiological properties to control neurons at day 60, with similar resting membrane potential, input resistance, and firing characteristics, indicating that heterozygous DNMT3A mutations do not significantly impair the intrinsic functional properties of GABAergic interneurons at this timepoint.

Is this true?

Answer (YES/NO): NO